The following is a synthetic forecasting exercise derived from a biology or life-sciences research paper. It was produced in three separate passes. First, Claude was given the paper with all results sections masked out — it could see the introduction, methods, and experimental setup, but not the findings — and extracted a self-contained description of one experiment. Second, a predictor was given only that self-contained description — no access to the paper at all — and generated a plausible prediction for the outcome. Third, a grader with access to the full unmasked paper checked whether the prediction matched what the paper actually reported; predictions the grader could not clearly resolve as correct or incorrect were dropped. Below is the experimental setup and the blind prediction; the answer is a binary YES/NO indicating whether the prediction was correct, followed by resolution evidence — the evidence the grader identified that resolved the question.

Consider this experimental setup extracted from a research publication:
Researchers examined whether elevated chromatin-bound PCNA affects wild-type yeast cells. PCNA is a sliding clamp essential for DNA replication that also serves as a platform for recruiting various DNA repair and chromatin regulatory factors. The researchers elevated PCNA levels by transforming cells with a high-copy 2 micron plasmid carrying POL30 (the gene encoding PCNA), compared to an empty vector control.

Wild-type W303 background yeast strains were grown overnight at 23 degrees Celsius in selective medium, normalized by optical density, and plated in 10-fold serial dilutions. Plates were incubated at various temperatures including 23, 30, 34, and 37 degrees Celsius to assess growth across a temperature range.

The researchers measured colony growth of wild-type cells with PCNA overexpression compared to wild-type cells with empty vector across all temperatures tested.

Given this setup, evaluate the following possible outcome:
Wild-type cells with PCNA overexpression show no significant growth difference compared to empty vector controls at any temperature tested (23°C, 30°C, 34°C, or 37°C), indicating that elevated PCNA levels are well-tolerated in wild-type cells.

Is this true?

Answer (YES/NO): YES